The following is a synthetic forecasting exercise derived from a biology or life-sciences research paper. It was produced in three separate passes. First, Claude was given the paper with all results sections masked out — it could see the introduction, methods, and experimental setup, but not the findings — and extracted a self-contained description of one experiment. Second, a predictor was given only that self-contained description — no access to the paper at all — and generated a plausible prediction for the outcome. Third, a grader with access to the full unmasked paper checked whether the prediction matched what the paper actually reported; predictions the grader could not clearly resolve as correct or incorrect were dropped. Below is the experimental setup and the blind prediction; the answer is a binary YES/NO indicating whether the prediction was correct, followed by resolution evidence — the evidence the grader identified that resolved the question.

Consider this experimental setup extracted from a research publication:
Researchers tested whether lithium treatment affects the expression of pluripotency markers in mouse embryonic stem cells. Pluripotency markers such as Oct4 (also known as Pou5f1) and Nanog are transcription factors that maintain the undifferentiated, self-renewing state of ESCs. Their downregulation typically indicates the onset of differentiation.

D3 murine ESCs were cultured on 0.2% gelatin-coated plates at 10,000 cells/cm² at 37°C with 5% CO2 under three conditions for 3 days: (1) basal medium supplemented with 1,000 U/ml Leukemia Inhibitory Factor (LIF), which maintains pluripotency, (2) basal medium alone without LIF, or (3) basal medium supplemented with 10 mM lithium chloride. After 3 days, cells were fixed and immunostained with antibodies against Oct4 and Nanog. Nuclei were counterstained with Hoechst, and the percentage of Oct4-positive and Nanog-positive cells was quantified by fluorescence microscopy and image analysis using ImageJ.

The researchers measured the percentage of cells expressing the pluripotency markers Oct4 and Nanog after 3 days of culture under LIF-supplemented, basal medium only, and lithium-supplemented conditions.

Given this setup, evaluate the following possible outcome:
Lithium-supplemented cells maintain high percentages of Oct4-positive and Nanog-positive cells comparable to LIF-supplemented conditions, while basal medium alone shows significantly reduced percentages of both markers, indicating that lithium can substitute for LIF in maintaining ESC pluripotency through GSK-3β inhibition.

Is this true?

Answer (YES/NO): NO